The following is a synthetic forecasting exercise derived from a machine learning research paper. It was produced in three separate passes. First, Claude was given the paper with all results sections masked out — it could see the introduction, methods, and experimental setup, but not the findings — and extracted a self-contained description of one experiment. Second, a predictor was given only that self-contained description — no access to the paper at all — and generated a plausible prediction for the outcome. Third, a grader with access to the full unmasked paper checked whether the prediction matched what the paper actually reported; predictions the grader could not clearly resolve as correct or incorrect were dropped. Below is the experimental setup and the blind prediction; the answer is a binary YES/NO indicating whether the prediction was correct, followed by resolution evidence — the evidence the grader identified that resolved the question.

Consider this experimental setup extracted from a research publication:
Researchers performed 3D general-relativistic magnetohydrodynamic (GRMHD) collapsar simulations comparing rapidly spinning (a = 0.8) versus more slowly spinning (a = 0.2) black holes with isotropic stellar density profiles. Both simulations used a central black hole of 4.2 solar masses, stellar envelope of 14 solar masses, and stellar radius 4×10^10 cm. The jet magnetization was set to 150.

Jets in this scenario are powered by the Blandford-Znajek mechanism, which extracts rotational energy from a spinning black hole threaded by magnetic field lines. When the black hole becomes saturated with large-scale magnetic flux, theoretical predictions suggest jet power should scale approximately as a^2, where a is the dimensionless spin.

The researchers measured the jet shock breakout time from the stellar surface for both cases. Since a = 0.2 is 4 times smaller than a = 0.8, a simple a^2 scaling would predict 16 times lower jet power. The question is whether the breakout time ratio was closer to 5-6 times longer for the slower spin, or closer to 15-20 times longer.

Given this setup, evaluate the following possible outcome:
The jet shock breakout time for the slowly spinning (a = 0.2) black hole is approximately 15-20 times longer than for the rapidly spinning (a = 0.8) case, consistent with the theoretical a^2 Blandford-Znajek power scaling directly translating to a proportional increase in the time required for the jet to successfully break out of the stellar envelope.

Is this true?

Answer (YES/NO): NO